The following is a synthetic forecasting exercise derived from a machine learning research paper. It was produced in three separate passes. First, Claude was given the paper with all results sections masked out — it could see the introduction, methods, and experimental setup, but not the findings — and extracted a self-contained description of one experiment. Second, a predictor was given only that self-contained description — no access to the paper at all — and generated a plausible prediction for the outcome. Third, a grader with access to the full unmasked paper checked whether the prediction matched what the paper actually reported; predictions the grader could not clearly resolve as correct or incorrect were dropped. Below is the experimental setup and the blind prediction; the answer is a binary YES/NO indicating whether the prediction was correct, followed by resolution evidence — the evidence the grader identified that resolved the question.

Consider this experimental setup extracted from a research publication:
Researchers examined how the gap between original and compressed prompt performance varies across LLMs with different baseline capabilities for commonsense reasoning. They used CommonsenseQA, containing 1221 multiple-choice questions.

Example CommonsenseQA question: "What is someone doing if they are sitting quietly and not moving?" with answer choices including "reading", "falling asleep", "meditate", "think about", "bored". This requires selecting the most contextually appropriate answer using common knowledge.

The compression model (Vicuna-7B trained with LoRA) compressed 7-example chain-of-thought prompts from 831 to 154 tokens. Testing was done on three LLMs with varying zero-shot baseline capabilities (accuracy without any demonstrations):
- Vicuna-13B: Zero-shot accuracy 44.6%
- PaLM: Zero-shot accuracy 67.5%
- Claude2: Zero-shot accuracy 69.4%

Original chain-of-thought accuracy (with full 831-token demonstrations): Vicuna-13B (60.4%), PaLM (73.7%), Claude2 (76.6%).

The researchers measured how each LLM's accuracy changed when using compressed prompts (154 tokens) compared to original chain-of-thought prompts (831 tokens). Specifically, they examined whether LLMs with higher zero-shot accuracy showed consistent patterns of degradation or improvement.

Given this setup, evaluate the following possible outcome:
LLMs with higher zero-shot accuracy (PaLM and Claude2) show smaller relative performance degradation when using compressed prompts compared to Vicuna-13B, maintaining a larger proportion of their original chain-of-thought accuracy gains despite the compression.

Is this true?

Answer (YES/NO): NO